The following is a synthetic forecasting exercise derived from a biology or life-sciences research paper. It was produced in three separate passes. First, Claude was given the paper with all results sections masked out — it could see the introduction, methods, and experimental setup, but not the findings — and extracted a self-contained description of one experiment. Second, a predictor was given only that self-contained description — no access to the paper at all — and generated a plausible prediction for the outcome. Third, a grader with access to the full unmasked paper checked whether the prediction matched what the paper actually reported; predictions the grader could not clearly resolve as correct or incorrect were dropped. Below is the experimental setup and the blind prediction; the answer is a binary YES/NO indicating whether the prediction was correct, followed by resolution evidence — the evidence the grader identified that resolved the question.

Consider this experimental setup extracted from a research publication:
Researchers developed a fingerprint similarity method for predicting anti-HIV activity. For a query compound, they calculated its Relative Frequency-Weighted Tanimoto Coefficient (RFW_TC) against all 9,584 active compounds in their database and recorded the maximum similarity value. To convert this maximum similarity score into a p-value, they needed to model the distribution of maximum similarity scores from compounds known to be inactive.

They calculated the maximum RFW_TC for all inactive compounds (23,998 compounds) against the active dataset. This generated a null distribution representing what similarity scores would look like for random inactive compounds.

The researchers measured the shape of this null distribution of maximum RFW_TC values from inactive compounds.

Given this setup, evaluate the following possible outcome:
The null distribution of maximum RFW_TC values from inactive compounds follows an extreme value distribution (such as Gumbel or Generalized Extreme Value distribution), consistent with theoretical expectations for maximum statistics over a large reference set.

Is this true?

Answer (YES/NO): NO